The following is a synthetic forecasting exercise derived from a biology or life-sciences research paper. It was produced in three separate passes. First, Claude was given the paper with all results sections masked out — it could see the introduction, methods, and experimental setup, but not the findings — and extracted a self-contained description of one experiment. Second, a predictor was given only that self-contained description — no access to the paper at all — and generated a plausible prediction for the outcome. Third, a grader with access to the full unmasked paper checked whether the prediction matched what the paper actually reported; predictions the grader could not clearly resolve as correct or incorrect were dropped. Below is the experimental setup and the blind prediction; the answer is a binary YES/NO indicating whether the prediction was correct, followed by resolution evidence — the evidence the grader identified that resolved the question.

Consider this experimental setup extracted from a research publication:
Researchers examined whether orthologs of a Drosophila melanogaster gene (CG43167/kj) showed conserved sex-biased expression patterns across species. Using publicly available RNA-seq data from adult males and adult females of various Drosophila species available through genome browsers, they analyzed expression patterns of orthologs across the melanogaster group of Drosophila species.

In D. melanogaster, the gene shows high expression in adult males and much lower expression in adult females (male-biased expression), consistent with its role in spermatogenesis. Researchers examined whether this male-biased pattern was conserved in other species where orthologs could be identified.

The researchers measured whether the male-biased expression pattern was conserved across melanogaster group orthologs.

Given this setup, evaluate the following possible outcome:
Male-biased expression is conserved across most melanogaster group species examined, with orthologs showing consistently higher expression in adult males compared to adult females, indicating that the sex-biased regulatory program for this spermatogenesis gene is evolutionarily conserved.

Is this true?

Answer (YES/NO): YES